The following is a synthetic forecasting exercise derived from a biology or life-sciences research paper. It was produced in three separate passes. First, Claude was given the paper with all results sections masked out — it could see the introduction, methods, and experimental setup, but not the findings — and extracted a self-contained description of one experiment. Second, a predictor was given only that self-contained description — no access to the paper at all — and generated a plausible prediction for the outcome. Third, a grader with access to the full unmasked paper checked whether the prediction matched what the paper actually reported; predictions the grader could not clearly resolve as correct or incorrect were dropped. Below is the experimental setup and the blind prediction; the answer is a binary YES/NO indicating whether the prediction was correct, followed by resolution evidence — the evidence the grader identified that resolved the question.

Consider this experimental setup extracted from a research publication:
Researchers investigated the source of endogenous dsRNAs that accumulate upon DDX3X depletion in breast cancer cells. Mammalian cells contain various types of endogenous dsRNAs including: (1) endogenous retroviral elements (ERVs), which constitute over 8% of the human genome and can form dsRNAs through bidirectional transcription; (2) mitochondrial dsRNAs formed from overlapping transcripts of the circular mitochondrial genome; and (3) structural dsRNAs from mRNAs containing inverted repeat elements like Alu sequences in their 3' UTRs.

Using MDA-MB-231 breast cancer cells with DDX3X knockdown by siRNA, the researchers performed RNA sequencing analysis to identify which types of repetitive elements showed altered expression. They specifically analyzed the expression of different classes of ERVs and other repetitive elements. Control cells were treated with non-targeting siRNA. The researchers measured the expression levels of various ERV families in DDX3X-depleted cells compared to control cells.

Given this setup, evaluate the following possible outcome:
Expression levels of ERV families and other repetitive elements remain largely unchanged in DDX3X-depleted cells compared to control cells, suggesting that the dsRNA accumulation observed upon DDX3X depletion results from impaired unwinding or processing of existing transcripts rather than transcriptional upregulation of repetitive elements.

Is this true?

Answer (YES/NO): NO